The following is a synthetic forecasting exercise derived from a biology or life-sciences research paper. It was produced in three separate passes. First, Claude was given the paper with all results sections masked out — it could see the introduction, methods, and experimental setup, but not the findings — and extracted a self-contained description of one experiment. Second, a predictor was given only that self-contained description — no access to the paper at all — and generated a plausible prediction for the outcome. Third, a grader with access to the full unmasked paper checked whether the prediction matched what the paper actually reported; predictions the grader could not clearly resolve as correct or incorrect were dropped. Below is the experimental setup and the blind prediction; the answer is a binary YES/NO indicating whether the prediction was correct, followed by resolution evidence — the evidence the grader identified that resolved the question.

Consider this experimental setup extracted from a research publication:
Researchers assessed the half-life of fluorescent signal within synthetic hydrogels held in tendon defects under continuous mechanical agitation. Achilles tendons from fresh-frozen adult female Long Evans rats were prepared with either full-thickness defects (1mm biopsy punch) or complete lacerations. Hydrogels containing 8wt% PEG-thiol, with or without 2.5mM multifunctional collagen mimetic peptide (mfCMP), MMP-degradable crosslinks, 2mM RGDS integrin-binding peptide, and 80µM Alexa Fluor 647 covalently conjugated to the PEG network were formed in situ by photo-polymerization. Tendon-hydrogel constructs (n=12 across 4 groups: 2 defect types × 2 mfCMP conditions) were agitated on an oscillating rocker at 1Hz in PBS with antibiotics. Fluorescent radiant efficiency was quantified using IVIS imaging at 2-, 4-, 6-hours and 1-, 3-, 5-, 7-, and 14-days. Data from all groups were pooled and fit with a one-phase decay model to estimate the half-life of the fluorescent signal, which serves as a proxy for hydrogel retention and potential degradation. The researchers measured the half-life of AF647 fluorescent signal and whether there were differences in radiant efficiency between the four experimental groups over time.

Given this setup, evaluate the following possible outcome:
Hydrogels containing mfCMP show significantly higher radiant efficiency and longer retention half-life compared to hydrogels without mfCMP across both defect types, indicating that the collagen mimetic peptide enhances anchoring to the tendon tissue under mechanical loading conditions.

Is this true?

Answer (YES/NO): NO